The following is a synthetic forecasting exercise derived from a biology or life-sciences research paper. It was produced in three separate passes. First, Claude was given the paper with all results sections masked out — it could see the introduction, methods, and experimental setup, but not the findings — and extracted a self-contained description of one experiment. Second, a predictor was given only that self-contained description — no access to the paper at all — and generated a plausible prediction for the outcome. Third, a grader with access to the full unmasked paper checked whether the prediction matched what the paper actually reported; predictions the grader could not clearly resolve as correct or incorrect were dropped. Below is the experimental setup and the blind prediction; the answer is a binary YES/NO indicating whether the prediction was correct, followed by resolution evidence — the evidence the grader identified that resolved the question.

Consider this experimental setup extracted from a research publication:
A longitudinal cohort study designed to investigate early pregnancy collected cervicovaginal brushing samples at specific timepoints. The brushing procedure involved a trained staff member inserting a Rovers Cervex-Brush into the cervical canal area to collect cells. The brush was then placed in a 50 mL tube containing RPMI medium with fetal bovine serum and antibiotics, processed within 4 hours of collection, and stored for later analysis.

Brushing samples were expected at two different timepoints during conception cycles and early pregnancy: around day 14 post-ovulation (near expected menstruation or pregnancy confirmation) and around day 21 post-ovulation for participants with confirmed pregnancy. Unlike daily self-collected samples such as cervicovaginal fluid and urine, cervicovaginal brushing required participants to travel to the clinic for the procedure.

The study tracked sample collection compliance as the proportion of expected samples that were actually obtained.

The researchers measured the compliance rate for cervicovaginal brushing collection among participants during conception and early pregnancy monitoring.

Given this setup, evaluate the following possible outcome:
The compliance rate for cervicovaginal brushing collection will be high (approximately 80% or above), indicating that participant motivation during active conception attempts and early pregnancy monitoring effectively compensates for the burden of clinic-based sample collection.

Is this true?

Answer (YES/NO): NO